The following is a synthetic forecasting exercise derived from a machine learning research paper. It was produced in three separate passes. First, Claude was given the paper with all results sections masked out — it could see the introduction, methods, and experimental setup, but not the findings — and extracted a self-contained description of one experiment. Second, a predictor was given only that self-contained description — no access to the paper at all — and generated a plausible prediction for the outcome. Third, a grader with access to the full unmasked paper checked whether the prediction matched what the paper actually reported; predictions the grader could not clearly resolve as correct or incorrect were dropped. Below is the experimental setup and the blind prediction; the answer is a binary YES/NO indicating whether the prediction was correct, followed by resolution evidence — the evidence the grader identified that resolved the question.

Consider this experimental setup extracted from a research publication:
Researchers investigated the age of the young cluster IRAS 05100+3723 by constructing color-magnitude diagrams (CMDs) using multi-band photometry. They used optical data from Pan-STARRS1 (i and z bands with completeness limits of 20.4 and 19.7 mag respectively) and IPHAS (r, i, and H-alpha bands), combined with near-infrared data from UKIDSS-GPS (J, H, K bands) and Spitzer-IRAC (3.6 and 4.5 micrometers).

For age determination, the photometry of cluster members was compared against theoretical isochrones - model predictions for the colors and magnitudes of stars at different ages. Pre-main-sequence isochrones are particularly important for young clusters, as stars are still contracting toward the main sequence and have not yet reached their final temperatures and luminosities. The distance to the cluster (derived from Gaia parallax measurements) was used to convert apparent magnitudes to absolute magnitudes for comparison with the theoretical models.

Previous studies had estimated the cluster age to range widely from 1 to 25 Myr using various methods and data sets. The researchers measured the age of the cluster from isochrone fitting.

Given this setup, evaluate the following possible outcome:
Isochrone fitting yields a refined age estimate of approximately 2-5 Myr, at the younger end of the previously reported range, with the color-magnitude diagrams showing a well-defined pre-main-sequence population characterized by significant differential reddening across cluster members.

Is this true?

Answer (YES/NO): YES